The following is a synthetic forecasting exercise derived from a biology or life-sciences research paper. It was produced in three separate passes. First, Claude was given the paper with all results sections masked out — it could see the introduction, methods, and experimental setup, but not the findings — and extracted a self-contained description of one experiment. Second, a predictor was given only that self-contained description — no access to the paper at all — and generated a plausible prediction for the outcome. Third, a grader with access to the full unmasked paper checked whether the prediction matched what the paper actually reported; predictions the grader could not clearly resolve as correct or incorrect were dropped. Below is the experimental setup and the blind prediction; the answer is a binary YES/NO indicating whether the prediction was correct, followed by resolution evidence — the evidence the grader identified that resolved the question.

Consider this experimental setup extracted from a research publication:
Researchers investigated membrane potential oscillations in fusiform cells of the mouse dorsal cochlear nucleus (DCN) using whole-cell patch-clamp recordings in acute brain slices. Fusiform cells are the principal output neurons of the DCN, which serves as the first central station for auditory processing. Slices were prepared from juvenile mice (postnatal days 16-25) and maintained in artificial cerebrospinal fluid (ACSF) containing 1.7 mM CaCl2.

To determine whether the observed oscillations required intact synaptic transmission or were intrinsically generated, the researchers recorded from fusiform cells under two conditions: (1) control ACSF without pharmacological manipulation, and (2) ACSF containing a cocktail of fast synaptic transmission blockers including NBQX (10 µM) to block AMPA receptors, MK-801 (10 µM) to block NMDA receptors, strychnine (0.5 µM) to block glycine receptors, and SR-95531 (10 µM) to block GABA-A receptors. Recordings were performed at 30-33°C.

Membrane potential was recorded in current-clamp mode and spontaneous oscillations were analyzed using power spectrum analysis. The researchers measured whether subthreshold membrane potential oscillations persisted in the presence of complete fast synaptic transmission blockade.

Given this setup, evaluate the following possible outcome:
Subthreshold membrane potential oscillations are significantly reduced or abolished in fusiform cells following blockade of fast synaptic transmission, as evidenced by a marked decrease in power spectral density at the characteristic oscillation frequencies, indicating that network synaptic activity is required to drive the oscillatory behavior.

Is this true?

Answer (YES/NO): NO